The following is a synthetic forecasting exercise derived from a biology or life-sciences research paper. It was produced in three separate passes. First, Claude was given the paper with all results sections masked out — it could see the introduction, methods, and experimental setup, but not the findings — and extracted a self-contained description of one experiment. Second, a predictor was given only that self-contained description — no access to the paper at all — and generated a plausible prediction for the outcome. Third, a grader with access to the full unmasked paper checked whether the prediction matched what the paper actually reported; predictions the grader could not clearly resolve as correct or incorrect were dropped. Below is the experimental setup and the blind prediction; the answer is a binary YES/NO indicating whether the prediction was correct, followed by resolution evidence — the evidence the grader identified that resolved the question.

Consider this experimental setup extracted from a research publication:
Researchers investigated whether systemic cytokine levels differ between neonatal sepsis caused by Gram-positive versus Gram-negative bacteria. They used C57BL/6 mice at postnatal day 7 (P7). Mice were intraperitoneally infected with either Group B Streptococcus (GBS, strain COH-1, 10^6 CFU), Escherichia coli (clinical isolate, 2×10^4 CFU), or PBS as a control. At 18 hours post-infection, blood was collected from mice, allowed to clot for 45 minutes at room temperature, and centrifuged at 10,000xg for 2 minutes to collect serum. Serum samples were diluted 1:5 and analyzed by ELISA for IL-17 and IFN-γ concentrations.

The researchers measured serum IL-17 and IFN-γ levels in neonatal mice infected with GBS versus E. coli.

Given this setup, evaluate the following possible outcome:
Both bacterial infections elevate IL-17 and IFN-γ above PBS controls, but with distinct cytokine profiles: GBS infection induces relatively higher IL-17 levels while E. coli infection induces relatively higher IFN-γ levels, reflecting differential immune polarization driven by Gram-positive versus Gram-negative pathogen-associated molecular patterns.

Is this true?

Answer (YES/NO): NO